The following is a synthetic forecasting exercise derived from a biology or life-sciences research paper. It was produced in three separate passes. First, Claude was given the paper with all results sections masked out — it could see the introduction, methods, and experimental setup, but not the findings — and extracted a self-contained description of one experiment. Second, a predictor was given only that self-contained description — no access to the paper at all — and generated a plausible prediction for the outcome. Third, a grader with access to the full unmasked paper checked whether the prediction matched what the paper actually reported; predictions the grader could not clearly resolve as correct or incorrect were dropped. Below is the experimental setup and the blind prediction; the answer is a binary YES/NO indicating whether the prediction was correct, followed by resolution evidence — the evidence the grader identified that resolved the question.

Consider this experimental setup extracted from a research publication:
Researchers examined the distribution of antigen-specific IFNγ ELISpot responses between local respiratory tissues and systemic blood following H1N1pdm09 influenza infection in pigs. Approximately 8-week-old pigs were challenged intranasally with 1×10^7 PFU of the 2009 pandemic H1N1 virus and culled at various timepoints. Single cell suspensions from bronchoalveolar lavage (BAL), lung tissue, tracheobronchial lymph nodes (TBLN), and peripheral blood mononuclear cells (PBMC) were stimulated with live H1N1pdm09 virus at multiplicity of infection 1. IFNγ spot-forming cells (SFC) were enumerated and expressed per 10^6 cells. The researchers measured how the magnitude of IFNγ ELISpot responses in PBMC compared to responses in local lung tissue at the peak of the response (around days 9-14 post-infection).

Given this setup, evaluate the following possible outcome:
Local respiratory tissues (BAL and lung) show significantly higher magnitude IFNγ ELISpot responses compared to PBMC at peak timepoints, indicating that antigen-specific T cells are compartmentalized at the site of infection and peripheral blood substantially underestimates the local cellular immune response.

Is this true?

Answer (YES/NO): YES